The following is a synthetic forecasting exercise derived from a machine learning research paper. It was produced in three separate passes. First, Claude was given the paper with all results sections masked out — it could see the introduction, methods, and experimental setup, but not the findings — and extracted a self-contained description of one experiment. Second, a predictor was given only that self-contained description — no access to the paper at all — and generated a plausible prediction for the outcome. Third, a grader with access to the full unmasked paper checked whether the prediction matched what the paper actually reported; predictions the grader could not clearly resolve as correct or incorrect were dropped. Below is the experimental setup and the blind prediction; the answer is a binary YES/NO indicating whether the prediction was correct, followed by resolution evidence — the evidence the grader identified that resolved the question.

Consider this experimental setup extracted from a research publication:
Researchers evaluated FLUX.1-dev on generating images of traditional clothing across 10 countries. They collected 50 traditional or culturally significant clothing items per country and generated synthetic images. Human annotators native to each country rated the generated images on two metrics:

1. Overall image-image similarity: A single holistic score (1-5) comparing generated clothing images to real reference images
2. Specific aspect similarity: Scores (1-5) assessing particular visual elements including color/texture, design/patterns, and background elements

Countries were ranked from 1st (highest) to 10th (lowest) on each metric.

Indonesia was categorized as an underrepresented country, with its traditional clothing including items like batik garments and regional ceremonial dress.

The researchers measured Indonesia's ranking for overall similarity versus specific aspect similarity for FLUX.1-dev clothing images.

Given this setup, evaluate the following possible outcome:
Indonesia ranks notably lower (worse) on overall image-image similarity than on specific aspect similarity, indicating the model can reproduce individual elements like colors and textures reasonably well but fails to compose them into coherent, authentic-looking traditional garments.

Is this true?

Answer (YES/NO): YES